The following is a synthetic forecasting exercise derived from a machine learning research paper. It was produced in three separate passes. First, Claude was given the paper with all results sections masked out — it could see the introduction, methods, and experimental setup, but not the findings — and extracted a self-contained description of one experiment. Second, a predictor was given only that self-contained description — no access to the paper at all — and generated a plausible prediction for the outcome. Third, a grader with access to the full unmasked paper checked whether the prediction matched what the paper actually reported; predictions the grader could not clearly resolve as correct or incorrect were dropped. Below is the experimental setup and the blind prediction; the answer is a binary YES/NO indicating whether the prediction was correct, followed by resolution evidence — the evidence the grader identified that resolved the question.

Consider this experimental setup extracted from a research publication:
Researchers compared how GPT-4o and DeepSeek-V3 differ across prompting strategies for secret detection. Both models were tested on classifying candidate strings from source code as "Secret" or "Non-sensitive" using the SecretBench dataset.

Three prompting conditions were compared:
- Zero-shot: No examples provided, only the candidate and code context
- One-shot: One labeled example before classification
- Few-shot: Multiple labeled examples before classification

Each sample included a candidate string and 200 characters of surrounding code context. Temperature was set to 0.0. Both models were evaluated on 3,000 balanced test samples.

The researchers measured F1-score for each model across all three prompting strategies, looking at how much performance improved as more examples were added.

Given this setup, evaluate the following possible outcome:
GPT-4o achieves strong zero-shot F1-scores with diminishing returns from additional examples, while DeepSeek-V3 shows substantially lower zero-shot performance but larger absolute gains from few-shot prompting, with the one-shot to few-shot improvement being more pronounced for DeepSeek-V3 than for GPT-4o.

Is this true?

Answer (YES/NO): NO